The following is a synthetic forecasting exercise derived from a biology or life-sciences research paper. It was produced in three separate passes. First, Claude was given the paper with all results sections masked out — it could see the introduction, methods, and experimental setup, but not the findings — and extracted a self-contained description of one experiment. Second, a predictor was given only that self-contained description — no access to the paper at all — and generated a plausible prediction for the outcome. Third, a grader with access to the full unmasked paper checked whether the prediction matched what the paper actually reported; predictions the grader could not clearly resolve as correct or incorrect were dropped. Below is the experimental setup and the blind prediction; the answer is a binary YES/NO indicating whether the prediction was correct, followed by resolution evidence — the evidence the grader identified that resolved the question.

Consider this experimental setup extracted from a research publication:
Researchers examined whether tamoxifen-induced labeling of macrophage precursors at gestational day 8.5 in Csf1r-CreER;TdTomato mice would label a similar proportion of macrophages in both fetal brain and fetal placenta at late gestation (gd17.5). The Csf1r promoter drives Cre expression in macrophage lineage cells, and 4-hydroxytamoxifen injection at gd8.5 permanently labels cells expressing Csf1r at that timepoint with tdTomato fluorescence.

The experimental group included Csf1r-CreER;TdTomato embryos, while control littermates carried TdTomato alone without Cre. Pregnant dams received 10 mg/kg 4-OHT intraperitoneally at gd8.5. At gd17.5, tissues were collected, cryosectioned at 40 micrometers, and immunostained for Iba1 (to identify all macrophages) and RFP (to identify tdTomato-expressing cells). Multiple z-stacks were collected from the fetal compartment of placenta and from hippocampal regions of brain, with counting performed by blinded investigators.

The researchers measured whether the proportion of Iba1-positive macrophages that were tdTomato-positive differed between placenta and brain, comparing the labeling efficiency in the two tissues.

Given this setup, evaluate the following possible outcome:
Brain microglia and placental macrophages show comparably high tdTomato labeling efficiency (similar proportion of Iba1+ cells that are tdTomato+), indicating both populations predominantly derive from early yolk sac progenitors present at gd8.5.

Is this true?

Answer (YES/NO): YES